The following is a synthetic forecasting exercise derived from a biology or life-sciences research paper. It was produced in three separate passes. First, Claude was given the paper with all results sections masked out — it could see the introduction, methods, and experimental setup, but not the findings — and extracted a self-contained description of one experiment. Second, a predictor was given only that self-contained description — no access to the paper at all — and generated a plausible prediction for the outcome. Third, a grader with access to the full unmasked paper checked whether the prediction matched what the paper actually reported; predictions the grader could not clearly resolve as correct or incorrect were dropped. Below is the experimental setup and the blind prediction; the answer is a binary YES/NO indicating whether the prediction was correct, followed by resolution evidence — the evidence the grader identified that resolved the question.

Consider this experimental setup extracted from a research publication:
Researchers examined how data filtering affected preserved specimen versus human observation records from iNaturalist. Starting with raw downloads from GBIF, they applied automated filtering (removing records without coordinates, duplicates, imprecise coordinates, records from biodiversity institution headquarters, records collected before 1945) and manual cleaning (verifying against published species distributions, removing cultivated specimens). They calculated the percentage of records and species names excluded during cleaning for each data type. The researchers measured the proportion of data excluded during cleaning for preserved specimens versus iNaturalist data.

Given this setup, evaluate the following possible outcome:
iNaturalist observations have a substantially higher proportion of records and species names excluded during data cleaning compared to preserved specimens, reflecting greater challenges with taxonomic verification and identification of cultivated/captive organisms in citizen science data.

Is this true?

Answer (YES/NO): NO